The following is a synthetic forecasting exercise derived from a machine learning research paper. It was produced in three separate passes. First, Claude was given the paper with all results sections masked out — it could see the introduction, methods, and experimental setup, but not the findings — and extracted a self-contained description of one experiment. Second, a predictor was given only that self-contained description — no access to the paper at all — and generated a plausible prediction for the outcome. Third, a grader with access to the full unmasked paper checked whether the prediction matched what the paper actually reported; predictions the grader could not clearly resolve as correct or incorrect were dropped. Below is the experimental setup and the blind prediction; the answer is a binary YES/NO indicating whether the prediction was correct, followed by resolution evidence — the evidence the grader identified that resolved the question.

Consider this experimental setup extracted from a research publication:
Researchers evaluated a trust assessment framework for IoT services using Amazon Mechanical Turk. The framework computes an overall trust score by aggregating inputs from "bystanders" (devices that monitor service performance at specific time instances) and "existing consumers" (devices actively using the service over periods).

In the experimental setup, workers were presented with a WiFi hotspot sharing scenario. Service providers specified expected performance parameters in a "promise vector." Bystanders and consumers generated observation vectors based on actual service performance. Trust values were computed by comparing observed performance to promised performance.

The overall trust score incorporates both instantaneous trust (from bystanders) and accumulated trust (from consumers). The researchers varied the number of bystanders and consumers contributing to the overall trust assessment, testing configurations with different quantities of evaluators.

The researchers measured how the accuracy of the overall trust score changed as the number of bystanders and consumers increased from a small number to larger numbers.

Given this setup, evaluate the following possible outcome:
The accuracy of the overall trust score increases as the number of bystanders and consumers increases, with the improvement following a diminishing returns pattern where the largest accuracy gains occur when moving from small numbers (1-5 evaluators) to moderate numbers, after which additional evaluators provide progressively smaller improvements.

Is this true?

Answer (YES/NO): NO